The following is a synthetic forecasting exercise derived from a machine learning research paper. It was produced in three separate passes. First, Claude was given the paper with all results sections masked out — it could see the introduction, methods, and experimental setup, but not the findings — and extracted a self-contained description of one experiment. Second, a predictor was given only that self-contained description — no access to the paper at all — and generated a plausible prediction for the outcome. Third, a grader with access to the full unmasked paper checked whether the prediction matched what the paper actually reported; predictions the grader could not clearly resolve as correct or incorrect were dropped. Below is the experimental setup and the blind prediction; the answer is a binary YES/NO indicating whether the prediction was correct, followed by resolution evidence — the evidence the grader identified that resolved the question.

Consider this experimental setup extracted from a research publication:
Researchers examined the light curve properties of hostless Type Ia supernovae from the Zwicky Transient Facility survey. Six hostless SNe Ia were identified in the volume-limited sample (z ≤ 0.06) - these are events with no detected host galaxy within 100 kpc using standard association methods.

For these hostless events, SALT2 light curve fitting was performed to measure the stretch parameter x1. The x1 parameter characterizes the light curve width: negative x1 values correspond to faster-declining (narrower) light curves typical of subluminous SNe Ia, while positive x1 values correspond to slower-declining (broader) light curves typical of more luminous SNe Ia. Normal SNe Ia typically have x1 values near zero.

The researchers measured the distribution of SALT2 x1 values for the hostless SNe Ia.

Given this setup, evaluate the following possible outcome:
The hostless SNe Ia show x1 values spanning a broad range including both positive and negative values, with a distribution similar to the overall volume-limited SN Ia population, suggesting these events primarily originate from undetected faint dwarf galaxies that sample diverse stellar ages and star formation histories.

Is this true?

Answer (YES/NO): NO